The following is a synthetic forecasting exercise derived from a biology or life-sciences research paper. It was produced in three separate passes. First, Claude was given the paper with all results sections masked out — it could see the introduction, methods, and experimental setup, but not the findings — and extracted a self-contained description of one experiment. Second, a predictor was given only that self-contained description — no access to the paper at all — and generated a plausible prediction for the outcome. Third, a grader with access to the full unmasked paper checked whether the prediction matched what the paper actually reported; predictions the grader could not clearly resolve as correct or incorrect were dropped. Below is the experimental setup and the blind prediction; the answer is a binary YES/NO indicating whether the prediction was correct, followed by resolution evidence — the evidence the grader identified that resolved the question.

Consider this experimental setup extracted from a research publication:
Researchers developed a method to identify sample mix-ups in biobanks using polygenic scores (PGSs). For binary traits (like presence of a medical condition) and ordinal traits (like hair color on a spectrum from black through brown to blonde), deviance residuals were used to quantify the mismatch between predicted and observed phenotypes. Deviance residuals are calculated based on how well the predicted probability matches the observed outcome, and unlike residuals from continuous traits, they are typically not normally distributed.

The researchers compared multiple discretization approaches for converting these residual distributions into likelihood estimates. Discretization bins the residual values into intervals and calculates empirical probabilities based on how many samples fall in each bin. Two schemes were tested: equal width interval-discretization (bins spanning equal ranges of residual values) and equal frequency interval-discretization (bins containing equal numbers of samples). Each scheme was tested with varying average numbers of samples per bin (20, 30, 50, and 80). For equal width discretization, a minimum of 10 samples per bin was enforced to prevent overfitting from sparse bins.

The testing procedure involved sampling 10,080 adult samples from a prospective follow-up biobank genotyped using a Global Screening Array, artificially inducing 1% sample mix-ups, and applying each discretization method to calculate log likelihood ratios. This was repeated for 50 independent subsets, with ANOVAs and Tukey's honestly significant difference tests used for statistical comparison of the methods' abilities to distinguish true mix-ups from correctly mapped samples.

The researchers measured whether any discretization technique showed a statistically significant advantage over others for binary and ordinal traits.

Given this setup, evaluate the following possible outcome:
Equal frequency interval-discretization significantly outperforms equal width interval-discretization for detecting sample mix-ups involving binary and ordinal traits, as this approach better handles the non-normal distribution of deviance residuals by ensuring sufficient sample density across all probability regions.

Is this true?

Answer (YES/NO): NO